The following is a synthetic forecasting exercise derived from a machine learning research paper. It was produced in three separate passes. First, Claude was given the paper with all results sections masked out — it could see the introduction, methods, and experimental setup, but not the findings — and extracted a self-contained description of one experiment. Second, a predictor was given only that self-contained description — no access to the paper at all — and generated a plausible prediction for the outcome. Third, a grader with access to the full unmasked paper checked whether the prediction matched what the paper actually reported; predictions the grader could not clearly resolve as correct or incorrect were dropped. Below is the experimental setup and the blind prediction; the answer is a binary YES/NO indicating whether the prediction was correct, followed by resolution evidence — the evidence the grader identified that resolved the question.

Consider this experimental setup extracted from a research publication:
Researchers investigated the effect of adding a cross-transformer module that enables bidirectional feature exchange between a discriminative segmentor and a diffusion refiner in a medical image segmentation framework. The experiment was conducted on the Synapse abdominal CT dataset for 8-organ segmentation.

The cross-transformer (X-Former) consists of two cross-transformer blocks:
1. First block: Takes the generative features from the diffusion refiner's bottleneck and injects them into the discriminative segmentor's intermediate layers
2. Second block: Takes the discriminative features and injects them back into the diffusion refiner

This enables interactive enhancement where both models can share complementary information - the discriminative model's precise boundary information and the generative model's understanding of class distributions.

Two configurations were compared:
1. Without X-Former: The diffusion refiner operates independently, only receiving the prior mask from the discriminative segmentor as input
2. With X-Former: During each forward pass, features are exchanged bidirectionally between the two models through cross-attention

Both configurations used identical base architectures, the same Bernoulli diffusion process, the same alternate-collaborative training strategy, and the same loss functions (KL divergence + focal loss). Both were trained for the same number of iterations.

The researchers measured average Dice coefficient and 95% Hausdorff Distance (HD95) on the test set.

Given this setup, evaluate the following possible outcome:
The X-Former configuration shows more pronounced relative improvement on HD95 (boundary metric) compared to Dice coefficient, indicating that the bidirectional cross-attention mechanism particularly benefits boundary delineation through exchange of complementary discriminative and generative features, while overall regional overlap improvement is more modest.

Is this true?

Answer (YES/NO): YES